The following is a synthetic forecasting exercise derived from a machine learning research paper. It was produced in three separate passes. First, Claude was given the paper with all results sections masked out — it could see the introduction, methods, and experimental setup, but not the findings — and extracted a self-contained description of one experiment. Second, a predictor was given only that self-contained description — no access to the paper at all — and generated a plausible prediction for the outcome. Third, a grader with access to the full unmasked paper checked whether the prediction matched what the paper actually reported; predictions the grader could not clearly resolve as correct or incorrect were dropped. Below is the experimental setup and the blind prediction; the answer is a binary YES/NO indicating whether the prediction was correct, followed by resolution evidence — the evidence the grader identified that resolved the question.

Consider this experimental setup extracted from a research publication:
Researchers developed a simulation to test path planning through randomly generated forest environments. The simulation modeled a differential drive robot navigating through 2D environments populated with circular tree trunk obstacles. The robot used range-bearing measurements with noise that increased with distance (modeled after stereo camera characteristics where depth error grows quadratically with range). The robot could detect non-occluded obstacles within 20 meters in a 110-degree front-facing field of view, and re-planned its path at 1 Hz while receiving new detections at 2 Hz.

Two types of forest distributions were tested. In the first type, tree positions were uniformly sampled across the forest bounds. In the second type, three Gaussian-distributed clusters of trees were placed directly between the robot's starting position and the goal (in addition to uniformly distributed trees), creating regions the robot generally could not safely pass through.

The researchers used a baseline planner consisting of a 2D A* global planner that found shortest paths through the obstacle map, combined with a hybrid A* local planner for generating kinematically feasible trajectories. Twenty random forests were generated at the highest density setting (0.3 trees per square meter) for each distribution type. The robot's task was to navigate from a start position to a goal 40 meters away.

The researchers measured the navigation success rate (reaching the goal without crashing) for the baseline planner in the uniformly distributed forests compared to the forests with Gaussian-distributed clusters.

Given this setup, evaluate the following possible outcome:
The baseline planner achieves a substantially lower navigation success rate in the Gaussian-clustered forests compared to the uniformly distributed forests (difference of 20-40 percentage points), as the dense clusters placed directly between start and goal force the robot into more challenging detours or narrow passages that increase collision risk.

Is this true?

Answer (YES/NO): NO